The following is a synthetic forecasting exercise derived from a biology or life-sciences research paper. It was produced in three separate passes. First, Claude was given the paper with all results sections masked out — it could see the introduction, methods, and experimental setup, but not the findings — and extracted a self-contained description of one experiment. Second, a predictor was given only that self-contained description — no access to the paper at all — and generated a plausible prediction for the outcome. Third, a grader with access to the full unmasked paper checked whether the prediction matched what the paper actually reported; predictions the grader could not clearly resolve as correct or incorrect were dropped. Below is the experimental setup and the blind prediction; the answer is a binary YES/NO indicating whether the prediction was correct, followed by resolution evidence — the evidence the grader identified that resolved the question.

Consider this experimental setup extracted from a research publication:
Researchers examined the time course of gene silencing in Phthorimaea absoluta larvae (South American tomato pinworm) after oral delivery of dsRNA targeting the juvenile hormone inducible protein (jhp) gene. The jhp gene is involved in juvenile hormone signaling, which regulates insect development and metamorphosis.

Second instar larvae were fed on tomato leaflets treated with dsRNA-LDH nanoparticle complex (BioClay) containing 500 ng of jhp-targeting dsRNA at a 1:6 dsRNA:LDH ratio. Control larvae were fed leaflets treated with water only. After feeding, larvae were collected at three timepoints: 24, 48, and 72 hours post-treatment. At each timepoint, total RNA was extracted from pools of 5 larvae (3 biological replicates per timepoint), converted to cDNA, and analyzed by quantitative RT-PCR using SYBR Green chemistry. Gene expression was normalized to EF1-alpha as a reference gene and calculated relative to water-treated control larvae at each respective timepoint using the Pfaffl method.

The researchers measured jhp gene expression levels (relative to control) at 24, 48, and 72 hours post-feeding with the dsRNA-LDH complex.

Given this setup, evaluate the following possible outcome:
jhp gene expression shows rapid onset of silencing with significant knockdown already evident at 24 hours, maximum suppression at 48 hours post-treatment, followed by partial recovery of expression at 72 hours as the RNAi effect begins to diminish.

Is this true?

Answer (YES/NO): NO